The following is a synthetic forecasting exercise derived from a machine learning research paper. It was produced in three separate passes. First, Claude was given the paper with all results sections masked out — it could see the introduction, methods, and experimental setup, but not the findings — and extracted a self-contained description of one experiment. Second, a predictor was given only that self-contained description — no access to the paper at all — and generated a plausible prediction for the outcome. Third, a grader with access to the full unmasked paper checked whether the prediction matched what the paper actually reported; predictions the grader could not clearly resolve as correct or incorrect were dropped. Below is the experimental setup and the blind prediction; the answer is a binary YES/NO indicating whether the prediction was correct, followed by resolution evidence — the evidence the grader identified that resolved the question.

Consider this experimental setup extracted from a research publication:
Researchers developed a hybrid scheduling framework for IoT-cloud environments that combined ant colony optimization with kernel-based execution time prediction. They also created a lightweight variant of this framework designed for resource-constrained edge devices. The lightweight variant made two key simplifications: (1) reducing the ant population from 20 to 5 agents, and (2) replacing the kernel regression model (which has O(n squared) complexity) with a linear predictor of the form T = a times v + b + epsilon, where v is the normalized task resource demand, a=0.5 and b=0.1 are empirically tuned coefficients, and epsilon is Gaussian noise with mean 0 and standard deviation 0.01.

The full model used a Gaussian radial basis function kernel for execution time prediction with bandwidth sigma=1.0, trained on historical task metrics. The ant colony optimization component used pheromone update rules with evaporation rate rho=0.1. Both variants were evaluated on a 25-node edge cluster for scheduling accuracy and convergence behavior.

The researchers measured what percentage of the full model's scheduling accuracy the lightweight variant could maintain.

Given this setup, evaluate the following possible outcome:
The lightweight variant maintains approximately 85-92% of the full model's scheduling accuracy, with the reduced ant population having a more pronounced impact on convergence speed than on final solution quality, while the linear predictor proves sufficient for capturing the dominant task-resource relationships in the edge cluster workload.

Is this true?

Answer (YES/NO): NO